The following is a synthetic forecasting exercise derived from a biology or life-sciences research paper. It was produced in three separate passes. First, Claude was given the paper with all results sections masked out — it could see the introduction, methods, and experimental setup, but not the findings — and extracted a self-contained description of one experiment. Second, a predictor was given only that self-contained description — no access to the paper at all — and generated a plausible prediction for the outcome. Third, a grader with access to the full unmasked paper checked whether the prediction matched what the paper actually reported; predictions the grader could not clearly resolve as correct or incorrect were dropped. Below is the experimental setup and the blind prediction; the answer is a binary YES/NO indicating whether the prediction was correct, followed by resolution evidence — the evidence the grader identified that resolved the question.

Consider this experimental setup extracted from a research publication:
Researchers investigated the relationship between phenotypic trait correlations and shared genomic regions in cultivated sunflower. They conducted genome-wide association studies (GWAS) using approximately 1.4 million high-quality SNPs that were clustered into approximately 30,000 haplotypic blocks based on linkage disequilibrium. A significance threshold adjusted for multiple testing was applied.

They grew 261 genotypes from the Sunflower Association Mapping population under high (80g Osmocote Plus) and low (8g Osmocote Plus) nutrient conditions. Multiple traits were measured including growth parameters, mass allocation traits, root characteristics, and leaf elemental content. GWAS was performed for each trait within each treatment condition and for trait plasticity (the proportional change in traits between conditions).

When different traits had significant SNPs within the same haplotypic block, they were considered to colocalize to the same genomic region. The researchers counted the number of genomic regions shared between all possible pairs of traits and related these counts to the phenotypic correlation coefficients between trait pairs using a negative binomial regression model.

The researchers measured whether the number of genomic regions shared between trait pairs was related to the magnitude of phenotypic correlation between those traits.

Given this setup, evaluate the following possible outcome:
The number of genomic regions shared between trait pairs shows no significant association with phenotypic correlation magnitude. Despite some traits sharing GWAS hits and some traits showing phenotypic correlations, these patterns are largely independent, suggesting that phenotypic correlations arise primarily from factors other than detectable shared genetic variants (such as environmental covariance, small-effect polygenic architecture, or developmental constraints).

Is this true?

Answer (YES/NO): NO